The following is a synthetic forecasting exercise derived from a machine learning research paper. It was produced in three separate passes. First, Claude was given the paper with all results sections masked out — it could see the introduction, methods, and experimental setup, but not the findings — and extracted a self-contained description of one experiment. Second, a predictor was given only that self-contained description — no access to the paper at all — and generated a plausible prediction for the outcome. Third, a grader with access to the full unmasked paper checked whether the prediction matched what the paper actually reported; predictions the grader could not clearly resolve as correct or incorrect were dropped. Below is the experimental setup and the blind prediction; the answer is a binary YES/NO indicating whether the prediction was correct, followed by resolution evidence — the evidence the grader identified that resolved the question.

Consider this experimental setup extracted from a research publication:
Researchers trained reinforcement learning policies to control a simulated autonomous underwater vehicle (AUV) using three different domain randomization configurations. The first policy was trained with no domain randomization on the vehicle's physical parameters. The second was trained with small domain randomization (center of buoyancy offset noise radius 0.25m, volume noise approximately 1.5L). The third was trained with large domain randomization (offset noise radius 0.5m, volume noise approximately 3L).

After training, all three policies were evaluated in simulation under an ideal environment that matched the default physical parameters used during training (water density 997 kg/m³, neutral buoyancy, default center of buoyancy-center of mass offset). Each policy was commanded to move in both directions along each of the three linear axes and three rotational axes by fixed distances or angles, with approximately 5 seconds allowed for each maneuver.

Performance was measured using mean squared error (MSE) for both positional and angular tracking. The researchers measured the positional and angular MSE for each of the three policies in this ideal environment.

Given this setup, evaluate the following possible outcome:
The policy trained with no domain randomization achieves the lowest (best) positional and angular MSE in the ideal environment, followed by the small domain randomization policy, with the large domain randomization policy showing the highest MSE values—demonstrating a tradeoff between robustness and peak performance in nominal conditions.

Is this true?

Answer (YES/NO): NO